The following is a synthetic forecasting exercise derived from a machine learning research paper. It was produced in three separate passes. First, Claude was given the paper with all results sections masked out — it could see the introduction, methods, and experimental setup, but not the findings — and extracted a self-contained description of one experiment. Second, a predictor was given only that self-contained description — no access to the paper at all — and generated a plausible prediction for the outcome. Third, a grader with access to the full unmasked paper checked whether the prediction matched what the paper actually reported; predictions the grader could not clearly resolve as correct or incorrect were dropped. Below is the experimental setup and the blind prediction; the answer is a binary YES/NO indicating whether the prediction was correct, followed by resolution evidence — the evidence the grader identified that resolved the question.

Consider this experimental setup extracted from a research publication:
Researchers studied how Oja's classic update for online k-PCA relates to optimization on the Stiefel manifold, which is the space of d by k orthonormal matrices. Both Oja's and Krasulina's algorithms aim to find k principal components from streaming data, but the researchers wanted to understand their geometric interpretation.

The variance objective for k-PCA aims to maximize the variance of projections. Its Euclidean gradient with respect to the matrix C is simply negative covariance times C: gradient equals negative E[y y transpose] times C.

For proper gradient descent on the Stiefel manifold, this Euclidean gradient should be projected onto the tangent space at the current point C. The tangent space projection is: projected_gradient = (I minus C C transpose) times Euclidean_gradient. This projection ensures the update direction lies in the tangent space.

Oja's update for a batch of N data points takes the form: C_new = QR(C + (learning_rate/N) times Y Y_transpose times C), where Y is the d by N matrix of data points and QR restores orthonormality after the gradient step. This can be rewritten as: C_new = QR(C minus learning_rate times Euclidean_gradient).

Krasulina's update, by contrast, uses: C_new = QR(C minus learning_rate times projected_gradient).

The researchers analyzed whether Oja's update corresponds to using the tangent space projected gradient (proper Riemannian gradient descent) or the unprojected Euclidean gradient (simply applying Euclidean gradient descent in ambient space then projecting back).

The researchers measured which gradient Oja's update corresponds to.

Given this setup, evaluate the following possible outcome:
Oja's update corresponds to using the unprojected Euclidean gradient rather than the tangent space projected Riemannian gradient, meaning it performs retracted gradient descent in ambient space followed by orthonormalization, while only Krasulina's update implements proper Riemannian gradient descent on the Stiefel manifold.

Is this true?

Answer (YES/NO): YES